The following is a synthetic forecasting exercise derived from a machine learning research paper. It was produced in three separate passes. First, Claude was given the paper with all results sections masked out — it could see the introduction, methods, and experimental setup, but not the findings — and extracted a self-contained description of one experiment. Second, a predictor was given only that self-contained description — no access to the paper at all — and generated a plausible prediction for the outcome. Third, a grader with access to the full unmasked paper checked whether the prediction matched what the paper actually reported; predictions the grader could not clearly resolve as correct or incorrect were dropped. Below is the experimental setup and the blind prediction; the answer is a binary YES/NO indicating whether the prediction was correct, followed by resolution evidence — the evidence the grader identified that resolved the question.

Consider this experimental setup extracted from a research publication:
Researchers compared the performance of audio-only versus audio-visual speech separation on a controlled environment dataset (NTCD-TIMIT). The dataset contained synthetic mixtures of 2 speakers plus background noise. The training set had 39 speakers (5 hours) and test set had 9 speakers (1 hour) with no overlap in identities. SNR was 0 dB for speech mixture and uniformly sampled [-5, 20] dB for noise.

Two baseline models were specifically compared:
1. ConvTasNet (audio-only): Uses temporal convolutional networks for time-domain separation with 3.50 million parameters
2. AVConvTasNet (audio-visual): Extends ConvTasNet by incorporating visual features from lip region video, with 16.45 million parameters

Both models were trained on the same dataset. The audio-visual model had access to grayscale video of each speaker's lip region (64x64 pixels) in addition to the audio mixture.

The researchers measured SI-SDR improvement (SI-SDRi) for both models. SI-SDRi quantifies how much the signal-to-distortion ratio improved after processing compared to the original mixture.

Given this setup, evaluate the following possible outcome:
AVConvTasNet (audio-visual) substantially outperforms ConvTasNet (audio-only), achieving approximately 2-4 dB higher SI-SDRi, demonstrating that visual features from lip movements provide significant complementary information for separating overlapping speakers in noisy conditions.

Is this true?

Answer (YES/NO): NO